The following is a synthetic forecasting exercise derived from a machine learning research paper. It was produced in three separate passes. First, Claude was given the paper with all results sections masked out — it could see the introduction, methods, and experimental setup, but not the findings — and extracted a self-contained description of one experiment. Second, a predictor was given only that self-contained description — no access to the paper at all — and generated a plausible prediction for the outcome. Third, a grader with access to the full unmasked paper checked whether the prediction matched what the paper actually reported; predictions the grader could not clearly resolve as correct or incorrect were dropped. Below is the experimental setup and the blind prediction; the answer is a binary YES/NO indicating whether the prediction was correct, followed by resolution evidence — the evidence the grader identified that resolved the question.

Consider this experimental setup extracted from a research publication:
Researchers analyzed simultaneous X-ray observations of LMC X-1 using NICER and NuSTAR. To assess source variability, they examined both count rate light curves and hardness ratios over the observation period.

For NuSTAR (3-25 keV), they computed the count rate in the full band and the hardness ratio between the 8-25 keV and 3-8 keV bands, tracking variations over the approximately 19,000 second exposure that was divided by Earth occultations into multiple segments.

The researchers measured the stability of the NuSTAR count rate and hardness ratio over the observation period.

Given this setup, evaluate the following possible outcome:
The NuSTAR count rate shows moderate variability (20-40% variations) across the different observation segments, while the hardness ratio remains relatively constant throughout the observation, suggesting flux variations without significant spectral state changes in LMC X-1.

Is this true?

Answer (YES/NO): NO